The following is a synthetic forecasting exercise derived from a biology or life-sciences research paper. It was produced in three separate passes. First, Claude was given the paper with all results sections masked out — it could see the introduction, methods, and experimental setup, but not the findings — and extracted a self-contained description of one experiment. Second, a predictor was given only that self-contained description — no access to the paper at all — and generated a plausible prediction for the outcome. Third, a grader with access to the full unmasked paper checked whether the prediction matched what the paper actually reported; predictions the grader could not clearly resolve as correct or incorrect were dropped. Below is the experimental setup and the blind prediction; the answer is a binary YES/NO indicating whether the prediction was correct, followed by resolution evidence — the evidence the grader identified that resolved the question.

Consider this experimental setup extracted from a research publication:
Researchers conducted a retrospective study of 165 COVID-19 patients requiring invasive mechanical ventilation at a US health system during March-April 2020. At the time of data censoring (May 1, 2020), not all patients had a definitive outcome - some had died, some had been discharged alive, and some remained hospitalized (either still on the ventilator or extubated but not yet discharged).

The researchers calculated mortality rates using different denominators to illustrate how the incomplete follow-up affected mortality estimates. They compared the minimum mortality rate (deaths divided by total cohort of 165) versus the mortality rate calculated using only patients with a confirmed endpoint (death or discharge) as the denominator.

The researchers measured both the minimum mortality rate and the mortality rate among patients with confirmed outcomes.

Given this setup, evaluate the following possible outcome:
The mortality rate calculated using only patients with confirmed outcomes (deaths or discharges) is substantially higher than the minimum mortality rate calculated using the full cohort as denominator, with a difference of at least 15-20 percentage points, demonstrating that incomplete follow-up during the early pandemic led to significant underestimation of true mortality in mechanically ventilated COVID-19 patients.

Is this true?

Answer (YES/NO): NO